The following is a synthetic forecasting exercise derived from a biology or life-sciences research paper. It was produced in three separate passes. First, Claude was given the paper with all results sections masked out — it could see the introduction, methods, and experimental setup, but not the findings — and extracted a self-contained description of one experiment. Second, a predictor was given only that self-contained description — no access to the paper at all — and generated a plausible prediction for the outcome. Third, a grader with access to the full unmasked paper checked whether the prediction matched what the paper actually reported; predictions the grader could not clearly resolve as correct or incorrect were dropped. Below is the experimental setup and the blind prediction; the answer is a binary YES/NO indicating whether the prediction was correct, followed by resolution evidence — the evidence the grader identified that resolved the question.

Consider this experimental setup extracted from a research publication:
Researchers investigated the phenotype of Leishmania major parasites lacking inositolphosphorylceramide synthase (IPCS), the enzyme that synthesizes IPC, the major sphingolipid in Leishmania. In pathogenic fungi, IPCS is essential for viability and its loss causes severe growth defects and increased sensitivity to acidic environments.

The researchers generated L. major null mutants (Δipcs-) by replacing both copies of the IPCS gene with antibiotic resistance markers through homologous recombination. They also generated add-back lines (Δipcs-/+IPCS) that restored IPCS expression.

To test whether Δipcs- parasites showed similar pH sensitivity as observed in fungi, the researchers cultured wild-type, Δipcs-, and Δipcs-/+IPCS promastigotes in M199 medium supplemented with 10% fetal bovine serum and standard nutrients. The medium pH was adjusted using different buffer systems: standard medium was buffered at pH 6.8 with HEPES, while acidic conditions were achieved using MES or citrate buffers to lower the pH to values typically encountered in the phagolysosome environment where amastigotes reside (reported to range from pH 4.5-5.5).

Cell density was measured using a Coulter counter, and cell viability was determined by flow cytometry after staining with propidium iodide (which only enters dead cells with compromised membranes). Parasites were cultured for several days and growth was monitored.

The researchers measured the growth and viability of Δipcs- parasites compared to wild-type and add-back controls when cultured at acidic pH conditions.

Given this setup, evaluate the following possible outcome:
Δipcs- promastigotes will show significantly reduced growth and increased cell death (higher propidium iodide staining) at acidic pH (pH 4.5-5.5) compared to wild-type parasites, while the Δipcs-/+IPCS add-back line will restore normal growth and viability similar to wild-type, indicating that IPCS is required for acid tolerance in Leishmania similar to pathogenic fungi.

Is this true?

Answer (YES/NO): NO